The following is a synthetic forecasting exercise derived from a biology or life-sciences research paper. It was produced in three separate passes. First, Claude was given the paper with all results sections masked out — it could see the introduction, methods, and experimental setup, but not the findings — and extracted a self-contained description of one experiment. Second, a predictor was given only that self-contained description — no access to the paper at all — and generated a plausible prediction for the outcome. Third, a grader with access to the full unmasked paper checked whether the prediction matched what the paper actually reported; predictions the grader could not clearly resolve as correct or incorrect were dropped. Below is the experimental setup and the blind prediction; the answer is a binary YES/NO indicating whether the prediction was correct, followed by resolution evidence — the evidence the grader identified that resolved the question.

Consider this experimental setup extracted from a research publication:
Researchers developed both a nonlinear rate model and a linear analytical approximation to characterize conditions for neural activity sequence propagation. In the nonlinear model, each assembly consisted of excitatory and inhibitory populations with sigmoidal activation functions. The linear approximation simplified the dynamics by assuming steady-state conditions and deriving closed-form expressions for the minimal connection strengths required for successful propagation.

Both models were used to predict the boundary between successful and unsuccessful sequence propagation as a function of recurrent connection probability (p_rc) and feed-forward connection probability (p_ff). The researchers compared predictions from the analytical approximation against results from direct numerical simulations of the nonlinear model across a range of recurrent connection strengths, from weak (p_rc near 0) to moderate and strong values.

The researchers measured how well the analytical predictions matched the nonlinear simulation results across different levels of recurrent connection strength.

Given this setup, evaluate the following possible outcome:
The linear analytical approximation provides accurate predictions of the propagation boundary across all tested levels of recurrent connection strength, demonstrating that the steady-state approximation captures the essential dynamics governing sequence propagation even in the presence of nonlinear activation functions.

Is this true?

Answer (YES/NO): NO